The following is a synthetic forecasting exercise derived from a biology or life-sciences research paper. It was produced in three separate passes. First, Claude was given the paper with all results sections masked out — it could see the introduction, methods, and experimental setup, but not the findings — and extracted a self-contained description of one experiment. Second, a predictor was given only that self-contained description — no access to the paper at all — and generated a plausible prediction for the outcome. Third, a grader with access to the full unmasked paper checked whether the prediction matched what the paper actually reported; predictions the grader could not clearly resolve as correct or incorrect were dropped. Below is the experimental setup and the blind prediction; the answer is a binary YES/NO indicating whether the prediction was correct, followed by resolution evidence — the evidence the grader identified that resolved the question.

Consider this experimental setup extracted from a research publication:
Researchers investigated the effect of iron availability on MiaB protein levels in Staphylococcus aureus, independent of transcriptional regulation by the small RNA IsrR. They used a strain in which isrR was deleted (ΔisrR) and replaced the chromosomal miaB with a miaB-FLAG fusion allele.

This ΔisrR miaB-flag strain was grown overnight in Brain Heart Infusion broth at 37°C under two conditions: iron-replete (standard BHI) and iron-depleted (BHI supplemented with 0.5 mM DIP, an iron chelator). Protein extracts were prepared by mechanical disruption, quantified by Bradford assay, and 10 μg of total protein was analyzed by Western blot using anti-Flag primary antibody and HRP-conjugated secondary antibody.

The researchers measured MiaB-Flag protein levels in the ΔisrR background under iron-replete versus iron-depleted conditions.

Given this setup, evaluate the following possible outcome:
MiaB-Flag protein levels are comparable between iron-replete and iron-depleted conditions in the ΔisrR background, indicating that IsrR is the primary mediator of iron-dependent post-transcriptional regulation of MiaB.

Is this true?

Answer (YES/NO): NO